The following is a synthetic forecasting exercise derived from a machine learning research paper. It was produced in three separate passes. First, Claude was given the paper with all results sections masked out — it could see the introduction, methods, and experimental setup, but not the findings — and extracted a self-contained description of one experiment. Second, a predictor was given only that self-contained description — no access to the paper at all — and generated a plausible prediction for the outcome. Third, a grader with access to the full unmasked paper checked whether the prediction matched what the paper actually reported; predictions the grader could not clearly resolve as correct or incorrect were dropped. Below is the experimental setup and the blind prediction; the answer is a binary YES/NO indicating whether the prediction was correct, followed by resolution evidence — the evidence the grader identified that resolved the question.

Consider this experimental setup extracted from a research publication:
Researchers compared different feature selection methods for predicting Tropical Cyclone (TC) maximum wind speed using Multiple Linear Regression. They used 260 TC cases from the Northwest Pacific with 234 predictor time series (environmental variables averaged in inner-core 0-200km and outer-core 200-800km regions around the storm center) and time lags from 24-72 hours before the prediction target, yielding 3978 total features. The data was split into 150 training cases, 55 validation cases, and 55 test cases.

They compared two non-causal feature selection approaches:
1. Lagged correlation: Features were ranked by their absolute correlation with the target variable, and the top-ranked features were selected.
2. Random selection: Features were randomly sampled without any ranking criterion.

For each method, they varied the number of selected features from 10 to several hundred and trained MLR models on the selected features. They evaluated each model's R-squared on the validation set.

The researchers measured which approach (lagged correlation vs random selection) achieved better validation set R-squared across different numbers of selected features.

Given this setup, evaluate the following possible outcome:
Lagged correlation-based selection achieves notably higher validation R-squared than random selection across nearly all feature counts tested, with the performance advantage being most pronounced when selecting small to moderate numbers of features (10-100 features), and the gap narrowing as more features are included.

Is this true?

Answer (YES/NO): NO